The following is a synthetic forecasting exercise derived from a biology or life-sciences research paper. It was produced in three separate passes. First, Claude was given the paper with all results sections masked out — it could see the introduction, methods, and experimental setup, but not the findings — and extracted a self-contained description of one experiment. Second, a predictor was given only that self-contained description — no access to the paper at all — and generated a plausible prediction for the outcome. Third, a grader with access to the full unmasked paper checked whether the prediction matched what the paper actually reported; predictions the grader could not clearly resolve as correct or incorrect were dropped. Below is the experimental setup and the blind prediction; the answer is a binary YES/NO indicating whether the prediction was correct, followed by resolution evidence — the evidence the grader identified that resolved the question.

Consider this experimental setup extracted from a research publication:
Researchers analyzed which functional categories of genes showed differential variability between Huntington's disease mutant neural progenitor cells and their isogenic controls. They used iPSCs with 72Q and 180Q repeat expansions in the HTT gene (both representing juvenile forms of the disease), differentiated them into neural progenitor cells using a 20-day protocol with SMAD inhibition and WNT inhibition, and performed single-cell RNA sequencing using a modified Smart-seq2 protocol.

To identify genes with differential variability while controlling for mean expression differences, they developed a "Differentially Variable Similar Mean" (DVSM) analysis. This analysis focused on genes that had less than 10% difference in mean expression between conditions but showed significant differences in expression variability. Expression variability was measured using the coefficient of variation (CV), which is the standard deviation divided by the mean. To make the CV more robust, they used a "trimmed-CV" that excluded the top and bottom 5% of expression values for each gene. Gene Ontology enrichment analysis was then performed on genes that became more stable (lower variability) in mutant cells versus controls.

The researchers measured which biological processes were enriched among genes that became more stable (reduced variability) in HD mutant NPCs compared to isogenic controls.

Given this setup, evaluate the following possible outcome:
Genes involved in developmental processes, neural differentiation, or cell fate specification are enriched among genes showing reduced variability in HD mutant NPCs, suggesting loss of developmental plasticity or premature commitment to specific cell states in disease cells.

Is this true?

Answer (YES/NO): NO